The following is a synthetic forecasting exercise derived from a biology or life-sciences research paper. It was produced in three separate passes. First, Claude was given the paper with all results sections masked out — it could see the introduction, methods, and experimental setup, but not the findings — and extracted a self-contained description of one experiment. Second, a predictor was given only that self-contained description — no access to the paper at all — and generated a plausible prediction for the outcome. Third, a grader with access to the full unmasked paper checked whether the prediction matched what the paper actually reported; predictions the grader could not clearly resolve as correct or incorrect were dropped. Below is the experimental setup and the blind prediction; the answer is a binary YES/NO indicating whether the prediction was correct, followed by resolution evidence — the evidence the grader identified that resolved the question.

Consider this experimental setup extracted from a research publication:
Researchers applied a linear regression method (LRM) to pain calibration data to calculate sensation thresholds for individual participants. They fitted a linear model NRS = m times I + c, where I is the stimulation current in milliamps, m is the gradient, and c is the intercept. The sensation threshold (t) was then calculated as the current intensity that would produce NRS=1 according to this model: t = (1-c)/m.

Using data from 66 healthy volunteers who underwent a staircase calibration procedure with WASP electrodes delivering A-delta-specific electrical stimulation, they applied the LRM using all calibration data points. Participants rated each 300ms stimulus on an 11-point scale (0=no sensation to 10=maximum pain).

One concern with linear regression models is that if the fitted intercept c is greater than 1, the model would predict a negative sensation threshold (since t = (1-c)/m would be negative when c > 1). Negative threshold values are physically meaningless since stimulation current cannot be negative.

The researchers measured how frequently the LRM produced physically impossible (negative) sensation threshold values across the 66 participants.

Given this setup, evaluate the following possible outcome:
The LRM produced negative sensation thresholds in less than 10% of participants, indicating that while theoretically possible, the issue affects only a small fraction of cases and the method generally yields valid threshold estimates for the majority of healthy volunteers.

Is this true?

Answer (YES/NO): YES